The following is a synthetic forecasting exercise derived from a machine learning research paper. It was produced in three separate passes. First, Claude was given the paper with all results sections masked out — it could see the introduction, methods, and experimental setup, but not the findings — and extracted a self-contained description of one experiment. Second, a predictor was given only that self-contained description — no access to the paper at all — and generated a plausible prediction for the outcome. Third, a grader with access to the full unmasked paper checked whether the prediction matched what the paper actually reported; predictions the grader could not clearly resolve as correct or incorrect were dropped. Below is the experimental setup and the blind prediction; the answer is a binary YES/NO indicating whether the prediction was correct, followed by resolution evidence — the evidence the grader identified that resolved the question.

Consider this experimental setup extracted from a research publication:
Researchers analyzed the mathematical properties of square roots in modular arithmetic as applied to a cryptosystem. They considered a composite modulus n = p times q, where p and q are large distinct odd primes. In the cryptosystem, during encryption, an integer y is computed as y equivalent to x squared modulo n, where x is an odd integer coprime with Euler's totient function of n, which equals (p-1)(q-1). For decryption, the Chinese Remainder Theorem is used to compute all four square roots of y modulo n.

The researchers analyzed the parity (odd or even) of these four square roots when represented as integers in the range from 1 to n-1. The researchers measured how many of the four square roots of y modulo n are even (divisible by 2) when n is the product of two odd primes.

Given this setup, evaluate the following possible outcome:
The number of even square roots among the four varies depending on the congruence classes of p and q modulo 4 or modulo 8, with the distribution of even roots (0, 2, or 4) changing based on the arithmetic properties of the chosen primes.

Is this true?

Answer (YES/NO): NO